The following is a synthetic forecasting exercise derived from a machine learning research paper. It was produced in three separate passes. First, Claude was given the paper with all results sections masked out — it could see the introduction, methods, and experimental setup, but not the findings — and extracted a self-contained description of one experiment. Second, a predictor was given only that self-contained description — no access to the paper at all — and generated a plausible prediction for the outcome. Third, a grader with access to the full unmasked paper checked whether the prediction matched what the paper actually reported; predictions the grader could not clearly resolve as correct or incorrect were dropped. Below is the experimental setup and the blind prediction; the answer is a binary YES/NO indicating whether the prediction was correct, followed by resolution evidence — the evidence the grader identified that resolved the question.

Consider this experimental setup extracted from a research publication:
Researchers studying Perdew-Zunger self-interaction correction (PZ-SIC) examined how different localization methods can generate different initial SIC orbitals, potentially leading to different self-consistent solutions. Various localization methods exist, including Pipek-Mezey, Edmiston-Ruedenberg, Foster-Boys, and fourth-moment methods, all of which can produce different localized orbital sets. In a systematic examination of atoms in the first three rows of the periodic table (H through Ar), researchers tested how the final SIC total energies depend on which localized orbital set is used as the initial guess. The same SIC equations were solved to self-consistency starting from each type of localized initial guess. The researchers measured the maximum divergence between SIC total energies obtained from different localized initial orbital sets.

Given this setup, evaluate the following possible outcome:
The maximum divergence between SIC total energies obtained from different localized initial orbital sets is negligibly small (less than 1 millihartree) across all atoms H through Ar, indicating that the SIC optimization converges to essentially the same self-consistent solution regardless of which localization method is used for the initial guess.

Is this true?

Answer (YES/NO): NO